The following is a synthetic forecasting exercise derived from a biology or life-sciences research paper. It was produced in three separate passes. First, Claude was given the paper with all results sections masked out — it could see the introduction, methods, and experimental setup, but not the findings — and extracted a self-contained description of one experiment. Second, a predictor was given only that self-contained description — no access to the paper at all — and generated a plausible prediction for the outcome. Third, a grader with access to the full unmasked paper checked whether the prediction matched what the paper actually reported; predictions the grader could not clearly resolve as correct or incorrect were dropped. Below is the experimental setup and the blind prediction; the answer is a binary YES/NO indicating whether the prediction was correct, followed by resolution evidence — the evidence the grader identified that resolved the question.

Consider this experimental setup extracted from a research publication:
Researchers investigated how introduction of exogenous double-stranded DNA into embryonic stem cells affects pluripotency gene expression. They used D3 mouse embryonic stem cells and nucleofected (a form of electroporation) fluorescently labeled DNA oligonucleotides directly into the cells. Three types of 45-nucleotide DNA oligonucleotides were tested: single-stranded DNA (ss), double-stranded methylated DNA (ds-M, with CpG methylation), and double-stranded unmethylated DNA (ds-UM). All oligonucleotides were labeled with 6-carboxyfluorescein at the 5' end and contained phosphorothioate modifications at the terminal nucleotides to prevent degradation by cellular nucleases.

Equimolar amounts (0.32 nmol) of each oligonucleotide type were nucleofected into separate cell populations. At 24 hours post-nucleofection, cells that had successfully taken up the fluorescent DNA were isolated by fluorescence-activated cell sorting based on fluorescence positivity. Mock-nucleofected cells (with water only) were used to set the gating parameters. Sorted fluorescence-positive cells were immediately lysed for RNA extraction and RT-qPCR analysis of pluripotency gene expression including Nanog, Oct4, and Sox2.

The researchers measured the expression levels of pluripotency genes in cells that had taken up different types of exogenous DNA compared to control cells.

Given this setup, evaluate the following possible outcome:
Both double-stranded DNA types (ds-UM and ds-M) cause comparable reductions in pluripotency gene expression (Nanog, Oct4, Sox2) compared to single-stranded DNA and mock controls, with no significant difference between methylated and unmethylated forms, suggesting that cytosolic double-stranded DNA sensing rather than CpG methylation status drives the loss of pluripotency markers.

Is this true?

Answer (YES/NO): YES